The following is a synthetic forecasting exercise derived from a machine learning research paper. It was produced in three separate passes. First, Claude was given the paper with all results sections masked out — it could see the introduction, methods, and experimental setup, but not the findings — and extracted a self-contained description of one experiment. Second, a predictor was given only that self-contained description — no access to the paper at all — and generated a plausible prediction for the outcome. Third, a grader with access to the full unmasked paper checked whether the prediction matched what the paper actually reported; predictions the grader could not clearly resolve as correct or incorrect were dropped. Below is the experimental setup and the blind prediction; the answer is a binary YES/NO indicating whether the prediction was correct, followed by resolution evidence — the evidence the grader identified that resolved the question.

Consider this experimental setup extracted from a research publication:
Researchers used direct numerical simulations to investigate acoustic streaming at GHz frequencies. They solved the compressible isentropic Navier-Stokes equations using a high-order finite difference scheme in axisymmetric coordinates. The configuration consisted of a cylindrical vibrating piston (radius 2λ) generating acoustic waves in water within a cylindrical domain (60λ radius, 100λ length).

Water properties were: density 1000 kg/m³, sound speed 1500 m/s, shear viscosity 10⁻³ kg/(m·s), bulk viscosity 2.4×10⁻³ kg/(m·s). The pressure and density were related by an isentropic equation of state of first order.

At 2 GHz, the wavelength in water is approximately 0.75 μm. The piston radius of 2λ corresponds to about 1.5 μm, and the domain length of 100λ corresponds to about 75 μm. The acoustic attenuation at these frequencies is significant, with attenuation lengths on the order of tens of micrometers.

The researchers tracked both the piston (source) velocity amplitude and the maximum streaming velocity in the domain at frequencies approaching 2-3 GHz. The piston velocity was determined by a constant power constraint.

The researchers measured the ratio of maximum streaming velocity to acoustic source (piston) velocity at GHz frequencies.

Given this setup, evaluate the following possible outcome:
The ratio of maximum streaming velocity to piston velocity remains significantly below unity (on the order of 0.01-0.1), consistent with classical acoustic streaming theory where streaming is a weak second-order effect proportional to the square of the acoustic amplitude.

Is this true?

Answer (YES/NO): NO